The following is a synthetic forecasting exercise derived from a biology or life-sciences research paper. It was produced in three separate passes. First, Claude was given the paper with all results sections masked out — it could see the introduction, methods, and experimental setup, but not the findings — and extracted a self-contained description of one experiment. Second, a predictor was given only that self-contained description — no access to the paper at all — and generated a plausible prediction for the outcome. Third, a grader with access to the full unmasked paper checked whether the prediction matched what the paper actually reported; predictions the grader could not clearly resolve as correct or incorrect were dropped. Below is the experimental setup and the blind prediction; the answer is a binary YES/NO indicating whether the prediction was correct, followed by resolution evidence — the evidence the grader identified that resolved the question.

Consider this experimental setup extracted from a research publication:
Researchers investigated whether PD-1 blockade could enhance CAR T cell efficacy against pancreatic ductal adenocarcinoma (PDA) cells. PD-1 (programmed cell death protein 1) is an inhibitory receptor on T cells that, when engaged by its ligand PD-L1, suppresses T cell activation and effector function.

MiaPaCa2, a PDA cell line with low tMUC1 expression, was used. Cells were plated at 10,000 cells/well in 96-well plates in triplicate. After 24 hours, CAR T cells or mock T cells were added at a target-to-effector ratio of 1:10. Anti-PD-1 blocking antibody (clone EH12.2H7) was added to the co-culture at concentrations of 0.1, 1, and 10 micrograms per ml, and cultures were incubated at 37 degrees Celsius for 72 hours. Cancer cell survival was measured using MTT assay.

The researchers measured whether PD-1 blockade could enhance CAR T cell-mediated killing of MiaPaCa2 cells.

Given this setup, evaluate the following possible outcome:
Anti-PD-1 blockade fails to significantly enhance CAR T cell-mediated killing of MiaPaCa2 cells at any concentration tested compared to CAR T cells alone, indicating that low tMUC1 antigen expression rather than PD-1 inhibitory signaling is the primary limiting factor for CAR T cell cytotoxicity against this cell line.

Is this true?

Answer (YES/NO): NO